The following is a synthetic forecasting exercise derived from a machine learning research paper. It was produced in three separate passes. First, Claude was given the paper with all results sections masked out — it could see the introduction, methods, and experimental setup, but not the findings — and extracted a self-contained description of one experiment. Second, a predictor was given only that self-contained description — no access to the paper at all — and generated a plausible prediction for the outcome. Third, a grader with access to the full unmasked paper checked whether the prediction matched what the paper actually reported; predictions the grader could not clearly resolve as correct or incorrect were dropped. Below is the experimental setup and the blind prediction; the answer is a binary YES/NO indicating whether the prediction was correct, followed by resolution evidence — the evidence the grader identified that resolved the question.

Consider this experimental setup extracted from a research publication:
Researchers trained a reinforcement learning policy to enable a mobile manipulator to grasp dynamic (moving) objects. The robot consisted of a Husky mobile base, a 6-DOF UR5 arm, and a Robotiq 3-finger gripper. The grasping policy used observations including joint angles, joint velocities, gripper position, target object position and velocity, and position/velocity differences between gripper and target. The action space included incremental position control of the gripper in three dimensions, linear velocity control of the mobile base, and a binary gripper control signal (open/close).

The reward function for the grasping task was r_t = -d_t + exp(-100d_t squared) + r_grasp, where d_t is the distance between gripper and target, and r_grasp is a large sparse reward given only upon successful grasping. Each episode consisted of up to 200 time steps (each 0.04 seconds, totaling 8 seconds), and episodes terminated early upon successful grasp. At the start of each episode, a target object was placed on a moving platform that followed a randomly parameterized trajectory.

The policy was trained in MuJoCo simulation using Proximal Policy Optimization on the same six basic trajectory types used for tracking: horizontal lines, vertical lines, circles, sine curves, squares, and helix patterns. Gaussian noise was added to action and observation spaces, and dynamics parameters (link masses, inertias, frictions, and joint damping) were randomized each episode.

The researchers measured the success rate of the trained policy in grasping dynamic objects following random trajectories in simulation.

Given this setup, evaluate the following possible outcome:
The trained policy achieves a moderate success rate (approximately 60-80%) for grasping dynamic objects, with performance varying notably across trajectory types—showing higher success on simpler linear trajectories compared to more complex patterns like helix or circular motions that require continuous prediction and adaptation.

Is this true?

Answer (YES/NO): NO